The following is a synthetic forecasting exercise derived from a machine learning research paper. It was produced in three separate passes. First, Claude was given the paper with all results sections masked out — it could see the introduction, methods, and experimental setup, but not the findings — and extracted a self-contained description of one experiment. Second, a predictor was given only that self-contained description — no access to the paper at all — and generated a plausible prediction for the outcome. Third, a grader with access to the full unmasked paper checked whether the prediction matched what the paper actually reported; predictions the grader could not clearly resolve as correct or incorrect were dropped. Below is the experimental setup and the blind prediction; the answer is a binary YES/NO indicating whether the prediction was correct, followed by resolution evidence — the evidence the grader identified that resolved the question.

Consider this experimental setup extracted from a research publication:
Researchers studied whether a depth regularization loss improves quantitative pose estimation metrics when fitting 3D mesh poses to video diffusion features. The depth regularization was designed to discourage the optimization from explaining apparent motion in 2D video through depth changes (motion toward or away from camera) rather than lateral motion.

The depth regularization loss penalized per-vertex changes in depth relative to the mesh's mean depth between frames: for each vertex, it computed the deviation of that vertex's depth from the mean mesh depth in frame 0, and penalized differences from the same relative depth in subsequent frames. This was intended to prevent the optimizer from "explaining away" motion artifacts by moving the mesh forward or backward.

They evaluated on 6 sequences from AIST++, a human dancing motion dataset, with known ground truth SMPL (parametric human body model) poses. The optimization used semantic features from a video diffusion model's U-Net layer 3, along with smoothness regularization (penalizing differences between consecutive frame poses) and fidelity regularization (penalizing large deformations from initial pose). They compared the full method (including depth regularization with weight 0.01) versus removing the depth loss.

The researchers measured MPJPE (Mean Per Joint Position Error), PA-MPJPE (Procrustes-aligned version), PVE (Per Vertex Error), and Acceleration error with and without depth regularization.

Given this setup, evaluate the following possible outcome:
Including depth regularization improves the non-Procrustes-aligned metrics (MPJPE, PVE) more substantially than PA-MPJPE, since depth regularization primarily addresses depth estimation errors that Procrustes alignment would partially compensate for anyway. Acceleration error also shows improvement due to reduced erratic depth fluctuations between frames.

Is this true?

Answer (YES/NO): NO